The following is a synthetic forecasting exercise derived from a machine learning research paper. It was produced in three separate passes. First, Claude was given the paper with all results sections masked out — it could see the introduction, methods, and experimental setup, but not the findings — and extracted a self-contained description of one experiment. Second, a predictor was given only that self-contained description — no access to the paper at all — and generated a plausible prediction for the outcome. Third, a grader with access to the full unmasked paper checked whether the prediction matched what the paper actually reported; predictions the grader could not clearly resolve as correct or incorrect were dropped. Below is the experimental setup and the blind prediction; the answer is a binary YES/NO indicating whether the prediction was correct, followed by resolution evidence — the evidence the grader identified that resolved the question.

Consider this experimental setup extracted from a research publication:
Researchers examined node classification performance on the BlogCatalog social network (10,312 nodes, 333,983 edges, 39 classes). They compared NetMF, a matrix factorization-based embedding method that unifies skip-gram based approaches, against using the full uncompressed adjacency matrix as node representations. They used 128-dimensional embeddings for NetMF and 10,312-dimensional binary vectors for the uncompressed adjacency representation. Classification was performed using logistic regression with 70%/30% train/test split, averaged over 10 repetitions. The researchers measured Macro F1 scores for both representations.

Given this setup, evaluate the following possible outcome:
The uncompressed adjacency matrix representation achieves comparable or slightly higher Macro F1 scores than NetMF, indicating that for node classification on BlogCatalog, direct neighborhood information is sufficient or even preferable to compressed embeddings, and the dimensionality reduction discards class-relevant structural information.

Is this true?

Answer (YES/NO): NO